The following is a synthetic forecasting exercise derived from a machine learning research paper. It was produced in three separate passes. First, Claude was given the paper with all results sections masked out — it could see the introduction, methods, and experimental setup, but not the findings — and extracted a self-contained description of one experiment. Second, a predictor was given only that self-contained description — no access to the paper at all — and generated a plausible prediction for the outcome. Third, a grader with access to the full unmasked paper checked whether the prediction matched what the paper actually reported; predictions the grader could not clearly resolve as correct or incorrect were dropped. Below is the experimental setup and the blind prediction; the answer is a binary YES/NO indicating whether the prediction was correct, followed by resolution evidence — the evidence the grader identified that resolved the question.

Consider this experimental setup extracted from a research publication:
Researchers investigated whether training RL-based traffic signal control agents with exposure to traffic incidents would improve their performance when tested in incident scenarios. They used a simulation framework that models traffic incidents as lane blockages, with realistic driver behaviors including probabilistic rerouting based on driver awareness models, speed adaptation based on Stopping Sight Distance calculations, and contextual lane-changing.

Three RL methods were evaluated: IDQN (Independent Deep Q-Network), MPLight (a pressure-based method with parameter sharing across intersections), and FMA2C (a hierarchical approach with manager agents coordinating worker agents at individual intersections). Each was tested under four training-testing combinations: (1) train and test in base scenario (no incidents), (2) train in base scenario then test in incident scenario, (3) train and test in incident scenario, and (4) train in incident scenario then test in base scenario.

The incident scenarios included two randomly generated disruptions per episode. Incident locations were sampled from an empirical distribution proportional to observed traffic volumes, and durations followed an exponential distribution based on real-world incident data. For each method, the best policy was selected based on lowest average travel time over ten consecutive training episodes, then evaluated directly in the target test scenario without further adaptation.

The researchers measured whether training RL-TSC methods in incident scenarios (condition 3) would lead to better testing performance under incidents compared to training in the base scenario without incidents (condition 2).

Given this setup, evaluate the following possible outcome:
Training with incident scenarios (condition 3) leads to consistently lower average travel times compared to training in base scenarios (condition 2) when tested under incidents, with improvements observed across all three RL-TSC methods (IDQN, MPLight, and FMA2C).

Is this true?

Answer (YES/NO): NO